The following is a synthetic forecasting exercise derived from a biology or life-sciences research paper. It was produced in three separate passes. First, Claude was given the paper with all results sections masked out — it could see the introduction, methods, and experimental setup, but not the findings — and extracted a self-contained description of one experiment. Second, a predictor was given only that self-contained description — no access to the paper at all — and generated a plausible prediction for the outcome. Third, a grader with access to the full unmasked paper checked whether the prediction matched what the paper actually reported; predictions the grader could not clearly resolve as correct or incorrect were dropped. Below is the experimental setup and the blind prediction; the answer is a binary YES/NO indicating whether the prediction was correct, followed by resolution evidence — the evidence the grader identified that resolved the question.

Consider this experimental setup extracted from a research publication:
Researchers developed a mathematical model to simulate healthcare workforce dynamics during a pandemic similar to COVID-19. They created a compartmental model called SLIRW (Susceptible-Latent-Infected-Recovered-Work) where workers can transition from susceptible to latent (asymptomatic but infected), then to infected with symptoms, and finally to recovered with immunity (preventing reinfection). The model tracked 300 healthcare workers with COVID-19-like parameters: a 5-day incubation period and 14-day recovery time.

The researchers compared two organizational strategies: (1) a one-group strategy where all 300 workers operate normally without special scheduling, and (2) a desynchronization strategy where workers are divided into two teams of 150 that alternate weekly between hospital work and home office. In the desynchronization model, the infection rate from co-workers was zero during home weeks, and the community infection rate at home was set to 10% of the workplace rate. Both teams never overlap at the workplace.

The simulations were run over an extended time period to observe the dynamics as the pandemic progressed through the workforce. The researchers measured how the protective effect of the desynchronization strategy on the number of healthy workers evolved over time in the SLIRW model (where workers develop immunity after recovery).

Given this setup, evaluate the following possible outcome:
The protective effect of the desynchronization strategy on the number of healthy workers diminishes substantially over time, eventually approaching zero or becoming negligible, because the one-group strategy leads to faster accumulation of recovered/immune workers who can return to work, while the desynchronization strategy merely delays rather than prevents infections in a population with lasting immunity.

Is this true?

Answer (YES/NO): YES